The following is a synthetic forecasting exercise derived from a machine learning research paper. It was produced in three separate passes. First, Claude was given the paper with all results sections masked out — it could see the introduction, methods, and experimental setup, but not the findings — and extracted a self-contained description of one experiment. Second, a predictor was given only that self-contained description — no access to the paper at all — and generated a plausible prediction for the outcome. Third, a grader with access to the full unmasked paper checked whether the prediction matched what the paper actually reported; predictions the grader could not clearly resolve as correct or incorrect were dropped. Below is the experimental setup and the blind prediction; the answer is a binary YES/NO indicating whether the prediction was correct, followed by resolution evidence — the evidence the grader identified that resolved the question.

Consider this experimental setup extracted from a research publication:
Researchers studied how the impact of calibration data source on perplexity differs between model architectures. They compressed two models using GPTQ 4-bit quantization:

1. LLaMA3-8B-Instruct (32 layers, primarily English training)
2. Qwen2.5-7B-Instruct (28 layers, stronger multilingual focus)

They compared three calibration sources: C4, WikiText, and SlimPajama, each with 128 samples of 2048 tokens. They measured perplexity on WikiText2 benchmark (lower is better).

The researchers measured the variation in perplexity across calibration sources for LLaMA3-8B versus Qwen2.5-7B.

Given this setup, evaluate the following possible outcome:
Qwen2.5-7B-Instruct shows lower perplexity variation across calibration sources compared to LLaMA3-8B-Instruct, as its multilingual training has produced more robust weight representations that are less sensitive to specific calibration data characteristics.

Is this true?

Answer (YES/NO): YES